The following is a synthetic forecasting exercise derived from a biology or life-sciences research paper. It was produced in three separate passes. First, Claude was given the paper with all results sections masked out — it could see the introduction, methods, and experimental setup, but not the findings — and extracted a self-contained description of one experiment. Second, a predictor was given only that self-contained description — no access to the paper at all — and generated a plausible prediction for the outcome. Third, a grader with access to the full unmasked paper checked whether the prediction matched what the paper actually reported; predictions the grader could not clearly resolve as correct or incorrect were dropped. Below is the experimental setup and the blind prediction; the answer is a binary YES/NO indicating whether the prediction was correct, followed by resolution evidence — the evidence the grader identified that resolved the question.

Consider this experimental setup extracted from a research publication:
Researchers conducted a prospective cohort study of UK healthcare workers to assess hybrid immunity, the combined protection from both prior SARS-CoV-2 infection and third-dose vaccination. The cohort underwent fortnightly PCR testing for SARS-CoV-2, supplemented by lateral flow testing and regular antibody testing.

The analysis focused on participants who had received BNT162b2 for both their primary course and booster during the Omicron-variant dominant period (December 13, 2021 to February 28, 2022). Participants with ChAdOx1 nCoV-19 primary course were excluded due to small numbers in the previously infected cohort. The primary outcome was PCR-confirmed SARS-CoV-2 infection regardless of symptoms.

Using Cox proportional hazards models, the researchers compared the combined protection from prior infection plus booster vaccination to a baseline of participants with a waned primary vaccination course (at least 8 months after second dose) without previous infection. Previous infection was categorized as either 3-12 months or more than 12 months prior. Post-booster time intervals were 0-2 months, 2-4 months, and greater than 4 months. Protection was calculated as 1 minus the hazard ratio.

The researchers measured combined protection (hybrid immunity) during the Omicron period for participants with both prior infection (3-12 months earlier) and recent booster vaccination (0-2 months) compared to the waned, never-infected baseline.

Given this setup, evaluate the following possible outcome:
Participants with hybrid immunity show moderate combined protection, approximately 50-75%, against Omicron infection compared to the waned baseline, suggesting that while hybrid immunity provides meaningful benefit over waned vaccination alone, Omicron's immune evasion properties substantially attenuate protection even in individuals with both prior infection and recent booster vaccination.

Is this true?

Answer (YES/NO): YES